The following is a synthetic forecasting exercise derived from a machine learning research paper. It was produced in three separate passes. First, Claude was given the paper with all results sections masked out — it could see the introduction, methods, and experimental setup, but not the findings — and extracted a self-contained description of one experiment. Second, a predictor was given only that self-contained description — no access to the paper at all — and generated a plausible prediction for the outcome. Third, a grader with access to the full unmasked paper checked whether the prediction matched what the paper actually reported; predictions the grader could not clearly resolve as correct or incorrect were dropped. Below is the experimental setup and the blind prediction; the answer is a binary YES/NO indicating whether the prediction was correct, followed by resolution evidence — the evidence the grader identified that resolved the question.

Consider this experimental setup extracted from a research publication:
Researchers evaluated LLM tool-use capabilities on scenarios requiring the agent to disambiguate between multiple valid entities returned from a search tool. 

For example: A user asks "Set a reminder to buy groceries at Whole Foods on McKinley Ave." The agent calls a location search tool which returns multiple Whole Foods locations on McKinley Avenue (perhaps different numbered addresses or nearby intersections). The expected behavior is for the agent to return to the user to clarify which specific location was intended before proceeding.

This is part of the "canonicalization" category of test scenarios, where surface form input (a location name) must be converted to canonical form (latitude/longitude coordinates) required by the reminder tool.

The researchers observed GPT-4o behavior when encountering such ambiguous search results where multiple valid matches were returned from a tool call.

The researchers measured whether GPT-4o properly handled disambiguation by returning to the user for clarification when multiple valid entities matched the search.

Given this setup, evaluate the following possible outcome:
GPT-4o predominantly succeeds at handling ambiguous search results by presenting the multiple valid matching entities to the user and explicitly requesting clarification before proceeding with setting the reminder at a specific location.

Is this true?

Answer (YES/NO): NO